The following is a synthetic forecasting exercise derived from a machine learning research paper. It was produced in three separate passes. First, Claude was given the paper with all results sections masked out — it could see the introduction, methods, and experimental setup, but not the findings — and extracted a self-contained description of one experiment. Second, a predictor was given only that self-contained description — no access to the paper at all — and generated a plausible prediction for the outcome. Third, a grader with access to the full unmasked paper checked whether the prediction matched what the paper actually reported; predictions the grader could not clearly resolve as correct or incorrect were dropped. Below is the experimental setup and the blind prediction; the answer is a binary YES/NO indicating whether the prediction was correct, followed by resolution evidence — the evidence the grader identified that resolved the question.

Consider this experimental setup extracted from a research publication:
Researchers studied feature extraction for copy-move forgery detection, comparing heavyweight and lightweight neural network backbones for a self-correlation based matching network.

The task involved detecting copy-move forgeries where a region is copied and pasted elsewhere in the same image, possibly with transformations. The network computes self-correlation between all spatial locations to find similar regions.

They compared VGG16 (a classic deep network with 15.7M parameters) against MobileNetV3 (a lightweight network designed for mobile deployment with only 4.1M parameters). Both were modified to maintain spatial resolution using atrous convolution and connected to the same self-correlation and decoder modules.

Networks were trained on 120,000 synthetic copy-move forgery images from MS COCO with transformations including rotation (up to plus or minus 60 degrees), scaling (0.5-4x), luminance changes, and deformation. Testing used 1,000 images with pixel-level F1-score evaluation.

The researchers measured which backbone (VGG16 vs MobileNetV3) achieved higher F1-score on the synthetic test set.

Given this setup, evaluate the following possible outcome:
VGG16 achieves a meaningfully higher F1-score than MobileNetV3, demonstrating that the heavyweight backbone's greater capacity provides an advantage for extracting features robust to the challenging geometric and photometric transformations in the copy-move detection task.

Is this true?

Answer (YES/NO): NO